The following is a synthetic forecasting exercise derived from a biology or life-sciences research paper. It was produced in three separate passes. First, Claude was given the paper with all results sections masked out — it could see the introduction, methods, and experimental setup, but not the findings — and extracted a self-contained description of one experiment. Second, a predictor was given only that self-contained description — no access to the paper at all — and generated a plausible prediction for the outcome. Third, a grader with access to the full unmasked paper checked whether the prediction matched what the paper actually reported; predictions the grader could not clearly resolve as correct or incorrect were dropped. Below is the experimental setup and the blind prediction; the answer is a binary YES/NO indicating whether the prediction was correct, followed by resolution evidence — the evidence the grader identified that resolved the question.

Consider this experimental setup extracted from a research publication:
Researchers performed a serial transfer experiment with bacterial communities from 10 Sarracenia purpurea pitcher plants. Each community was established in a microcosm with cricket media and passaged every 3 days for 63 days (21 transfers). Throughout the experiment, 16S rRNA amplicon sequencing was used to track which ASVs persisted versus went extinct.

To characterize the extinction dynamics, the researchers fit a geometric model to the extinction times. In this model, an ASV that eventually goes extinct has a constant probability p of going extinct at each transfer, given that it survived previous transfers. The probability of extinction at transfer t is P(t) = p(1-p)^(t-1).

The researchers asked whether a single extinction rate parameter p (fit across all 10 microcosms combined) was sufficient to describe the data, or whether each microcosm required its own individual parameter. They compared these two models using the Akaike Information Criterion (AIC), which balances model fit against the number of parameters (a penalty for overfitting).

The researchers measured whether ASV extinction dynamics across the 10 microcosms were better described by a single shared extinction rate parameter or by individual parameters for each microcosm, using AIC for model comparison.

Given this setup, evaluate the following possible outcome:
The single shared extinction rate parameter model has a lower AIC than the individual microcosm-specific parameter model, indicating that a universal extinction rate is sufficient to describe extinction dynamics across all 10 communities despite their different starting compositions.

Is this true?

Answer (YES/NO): YES